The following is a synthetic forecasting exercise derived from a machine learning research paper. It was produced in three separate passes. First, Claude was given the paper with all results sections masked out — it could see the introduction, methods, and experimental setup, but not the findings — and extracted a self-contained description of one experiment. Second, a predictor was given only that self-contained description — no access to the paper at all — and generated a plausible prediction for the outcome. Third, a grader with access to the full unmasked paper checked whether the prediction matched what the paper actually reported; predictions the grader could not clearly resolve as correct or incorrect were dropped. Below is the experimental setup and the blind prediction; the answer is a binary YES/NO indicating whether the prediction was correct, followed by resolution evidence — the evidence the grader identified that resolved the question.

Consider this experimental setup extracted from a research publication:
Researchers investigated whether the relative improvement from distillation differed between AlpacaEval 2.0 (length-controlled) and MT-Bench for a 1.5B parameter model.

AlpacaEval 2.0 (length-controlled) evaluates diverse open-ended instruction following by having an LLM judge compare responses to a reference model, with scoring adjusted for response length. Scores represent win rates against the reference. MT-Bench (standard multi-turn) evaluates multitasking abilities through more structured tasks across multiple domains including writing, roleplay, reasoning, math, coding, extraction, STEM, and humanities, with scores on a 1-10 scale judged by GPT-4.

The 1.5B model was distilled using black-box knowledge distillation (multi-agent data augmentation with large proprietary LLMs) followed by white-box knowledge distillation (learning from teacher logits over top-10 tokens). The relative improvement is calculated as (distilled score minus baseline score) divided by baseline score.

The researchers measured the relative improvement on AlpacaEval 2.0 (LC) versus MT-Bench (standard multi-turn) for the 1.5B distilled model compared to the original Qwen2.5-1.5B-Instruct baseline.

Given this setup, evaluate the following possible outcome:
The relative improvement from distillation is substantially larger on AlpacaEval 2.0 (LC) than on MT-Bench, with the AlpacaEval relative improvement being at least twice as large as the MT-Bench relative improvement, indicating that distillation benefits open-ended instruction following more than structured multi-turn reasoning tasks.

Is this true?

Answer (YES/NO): YES